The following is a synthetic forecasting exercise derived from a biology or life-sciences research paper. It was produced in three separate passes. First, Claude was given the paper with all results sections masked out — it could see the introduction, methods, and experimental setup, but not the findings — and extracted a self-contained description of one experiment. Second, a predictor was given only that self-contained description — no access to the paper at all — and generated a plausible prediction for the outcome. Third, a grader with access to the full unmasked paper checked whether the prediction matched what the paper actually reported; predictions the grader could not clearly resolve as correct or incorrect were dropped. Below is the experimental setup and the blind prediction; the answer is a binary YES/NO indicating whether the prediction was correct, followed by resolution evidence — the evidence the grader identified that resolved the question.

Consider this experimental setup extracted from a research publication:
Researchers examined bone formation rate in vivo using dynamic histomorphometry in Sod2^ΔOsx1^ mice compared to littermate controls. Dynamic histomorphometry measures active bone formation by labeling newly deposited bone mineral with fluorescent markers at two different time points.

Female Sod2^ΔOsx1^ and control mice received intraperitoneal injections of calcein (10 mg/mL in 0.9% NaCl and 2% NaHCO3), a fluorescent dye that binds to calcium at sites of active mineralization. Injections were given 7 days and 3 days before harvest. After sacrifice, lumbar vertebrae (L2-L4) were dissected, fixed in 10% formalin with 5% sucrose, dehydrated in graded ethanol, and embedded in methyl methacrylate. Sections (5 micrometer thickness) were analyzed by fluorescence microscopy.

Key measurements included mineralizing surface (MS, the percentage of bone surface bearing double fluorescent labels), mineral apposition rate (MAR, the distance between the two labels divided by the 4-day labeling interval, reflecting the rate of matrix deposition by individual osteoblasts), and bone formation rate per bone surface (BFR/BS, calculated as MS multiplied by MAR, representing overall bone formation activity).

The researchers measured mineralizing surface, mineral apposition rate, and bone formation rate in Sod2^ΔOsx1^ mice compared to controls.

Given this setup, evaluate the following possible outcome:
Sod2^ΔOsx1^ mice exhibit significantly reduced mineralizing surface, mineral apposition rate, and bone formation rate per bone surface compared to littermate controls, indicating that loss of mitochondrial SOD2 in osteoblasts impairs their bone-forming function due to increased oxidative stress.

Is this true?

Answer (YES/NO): NO